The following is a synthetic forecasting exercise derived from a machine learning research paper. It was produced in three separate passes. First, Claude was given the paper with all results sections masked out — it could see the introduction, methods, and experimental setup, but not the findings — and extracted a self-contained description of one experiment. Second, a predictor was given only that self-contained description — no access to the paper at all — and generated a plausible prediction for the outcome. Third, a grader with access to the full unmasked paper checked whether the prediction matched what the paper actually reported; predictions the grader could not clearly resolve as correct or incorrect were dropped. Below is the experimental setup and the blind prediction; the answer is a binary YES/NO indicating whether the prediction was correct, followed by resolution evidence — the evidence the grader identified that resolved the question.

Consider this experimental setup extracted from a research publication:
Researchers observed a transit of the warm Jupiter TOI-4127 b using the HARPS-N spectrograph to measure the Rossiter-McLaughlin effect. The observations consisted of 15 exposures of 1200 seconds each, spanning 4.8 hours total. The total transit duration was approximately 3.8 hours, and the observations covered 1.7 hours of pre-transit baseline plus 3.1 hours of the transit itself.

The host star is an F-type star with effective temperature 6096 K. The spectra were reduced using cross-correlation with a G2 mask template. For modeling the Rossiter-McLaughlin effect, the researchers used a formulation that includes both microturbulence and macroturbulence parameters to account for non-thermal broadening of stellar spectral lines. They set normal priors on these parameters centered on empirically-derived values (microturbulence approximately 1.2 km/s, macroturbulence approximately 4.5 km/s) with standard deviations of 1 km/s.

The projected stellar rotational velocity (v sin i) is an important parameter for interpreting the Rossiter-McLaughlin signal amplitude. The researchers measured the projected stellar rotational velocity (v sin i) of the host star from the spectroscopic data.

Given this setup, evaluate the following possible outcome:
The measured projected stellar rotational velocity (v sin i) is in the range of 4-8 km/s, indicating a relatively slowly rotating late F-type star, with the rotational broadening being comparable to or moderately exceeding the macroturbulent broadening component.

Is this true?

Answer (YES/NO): YES